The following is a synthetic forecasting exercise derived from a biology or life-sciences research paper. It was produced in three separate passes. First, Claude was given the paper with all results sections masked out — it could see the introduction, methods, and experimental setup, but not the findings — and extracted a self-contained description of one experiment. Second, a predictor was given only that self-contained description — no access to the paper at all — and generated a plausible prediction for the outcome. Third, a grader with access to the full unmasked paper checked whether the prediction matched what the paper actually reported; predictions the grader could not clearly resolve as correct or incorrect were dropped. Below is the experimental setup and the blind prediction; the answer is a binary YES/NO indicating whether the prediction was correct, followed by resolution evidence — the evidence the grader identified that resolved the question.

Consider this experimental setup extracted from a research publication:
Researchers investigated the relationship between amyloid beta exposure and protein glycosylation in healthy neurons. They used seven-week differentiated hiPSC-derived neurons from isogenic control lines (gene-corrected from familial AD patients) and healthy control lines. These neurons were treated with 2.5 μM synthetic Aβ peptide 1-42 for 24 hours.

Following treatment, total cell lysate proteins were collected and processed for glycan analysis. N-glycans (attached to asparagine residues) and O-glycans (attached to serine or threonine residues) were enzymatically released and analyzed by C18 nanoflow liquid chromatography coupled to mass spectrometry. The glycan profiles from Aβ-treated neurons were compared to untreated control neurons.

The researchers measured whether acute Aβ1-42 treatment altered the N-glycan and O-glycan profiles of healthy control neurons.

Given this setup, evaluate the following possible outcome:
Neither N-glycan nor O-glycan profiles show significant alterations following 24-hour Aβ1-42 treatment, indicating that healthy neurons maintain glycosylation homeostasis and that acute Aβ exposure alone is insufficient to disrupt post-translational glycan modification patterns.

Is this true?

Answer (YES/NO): YES